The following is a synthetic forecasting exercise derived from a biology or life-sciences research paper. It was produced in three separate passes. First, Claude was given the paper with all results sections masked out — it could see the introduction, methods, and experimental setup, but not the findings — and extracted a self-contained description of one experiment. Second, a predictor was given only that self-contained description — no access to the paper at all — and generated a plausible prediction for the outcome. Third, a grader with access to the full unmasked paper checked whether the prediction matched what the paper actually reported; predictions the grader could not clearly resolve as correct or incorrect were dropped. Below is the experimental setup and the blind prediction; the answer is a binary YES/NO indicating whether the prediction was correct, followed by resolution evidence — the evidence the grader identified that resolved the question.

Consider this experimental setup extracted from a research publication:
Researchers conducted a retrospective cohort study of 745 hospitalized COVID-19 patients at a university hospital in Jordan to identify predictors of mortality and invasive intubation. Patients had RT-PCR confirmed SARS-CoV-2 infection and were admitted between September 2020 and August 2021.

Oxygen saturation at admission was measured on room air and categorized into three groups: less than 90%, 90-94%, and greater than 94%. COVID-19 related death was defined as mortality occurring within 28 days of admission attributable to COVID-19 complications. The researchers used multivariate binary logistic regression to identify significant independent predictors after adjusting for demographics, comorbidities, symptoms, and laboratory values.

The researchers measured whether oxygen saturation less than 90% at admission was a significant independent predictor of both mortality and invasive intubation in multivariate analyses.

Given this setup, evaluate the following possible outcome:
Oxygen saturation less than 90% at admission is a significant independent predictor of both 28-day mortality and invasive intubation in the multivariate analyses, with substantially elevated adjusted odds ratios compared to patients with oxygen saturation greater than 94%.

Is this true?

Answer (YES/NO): YES